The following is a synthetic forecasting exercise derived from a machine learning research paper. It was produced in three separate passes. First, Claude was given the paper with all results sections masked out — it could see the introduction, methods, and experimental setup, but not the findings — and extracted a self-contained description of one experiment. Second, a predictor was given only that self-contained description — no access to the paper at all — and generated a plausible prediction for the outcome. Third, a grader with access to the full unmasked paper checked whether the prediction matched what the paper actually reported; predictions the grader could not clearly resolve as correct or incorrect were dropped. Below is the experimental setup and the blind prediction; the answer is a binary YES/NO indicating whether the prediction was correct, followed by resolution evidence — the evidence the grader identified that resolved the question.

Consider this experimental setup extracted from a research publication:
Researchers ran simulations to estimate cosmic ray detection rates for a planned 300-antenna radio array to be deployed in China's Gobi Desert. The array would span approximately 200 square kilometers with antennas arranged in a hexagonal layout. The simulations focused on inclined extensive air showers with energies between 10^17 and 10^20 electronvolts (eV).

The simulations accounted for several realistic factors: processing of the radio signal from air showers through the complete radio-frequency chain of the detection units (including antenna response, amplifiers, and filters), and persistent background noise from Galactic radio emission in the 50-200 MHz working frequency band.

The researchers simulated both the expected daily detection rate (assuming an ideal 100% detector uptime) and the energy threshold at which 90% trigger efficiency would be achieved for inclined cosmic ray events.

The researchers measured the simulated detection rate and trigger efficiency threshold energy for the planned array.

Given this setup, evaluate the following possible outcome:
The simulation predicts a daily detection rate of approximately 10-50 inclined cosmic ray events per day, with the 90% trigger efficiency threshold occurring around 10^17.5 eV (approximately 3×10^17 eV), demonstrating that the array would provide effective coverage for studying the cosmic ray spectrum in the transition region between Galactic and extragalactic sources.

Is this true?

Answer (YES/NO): NO